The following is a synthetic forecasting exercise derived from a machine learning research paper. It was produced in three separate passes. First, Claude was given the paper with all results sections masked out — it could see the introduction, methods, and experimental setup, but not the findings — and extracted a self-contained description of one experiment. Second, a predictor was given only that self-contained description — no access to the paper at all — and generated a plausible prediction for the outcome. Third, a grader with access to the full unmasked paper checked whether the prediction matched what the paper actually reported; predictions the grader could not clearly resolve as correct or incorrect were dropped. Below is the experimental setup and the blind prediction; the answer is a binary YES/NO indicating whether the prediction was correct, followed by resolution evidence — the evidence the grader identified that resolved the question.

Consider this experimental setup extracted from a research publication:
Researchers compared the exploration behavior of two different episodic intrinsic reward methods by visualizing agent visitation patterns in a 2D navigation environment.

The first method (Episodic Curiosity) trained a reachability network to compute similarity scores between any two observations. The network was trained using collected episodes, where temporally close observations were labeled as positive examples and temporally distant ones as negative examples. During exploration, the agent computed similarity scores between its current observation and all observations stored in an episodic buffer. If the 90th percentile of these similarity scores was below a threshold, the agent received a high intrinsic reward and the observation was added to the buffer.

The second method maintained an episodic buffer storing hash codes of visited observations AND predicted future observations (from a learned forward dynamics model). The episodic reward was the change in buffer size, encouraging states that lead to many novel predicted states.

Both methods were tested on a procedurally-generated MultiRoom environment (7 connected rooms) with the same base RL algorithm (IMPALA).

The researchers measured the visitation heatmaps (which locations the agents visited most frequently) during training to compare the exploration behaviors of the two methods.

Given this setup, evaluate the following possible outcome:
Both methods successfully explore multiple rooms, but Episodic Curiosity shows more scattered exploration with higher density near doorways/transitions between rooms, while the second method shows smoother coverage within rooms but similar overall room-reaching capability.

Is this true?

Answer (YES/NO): NO